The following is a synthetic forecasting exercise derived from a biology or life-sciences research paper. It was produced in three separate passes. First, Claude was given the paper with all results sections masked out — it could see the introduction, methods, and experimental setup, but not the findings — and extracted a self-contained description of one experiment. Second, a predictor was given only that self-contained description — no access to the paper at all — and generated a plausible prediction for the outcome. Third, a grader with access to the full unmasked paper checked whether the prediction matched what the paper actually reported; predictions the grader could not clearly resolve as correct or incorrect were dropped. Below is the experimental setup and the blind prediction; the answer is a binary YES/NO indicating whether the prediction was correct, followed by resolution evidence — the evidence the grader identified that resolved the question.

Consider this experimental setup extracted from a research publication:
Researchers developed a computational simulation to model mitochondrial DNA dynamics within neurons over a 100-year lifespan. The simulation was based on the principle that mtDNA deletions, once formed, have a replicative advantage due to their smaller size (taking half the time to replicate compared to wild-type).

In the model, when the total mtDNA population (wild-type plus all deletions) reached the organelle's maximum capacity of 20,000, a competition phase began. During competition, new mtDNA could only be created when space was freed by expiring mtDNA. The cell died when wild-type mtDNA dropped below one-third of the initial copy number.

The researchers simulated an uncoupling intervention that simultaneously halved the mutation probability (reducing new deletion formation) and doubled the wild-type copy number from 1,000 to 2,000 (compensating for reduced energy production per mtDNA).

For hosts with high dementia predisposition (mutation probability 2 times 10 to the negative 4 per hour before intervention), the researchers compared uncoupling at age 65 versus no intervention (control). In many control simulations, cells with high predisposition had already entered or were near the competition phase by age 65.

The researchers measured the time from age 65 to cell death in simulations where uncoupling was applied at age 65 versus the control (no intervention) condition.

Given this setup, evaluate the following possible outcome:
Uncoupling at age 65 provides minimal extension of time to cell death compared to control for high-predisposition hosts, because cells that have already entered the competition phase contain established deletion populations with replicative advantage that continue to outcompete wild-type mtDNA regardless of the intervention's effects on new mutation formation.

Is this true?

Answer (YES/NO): YES